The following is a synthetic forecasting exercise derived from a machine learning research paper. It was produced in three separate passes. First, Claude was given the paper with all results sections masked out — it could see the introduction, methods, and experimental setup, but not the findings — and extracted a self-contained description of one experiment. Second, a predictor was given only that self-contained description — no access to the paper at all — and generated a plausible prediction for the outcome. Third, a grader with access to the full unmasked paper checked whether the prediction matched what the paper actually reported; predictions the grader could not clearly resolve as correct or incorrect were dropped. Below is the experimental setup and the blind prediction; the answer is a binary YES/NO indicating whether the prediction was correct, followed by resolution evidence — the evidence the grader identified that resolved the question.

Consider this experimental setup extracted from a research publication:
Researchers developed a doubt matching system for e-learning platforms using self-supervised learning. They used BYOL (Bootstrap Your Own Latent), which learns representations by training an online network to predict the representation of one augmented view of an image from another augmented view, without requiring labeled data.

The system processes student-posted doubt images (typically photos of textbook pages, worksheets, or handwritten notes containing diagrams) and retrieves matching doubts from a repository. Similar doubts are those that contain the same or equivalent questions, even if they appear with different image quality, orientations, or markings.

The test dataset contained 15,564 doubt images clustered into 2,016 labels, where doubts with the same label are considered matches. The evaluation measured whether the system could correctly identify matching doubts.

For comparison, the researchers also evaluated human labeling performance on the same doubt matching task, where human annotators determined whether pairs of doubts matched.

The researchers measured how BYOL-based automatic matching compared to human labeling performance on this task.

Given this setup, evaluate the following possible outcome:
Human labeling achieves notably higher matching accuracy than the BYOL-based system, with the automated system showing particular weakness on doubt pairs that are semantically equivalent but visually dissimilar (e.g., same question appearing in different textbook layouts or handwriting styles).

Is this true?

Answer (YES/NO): NO